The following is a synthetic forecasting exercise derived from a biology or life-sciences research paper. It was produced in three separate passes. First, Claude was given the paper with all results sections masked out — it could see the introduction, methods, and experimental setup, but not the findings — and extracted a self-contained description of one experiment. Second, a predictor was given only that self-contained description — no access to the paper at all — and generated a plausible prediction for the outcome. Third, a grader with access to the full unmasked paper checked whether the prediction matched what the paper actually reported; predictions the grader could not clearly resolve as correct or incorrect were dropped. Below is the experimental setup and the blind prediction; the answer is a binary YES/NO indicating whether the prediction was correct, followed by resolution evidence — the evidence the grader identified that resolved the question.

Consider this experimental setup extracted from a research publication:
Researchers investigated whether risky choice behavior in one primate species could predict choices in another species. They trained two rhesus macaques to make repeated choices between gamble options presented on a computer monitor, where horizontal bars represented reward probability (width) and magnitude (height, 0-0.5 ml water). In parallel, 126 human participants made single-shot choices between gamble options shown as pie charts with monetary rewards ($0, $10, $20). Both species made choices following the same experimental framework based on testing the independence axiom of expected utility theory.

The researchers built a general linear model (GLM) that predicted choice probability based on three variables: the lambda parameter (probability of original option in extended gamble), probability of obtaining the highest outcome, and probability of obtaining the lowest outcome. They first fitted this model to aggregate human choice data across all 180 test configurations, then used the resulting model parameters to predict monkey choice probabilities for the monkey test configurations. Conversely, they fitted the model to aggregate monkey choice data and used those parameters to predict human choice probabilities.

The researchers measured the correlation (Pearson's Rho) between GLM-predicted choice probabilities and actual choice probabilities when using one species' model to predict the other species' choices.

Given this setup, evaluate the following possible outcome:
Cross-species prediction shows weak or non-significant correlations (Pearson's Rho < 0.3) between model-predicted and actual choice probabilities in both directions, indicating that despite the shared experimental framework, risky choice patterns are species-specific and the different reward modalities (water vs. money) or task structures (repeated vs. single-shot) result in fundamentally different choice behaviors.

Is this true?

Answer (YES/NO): NO